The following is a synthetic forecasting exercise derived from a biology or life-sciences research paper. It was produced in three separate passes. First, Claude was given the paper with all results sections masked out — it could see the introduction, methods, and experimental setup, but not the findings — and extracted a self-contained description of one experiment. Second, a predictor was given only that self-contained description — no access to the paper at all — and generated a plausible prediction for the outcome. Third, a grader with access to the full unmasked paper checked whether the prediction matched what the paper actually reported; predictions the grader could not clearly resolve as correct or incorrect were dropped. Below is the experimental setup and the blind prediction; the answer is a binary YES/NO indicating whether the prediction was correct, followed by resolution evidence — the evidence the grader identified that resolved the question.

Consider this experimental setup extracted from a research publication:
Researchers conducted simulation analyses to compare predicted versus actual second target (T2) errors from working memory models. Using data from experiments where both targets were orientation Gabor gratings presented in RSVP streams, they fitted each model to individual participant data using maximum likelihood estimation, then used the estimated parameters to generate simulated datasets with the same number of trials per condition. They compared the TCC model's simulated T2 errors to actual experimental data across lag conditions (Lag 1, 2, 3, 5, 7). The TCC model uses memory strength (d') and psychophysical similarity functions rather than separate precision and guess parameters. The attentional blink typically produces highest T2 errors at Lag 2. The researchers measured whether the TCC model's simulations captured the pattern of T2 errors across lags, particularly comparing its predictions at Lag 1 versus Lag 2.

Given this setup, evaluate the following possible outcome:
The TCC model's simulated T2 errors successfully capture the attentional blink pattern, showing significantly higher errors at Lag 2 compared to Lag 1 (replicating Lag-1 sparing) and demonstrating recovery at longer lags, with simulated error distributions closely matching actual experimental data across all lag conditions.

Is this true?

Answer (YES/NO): NO